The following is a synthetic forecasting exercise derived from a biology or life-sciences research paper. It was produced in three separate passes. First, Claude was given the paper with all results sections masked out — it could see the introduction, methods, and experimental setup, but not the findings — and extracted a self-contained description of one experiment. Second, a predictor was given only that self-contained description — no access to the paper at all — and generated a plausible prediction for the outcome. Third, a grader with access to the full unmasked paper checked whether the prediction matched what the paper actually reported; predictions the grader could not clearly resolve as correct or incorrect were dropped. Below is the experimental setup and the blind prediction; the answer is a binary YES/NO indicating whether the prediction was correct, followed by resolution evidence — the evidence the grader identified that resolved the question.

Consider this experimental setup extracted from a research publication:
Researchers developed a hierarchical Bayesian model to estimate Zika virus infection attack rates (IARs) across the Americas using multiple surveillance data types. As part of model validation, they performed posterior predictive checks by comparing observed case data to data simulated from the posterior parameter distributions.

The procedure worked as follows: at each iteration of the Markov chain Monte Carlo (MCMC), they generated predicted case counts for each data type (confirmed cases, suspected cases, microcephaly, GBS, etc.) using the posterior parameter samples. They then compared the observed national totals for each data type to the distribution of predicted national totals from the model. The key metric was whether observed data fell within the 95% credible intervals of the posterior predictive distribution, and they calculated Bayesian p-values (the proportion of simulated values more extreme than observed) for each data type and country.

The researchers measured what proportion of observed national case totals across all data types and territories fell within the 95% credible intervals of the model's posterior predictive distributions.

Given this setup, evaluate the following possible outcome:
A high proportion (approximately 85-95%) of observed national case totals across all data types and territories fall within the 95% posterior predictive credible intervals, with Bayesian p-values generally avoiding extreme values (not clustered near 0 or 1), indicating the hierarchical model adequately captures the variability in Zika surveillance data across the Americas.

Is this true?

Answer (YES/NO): YES